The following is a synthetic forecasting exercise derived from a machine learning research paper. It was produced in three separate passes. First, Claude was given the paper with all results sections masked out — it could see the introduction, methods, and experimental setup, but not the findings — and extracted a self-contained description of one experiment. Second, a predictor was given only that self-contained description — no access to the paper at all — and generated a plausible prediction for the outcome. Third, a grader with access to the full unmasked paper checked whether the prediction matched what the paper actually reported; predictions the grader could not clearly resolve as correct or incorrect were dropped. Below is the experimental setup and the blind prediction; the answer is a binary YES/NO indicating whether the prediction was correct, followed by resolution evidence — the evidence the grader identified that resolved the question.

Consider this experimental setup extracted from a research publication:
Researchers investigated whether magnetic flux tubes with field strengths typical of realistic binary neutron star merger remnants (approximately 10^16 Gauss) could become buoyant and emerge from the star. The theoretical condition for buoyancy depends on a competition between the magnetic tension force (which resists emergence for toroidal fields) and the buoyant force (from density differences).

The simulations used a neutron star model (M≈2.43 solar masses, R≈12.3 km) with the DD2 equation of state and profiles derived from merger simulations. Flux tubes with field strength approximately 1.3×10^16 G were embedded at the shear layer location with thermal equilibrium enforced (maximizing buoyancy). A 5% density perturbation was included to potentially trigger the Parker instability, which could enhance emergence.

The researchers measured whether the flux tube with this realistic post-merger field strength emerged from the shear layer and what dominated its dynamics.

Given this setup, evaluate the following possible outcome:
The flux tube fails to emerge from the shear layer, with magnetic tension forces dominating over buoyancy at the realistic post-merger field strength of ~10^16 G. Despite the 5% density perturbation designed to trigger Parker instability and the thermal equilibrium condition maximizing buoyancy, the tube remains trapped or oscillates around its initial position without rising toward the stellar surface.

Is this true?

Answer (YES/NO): NO